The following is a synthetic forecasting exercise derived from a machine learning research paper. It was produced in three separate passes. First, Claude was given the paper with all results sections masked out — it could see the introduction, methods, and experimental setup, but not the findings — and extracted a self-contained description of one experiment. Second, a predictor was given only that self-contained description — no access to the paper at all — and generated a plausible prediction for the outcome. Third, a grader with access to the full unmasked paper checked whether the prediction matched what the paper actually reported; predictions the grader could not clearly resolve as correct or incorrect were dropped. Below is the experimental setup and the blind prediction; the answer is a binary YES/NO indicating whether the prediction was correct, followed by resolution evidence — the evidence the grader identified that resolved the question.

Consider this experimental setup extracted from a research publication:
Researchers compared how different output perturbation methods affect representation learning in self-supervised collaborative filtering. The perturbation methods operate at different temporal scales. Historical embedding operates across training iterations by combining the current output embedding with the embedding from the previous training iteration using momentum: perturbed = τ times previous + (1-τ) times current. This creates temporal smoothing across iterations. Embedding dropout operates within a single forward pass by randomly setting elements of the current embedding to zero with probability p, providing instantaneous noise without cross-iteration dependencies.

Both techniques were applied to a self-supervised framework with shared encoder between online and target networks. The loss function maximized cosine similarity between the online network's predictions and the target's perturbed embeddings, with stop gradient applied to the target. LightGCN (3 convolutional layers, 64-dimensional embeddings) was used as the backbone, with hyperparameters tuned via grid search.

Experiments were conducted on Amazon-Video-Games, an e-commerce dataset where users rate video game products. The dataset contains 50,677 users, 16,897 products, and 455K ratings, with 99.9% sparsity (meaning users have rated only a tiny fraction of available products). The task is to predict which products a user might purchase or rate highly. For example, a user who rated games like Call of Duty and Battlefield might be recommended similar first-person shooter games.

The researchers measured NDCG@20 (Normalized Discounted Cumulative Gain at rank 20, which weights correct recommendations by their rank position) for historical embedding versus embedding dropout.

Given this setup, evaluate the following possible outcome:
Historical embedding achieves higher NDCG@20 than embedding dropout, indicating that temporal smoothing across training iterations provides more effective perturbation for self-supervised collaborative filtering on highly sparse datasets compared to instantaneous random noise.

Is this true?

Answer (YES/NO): NO